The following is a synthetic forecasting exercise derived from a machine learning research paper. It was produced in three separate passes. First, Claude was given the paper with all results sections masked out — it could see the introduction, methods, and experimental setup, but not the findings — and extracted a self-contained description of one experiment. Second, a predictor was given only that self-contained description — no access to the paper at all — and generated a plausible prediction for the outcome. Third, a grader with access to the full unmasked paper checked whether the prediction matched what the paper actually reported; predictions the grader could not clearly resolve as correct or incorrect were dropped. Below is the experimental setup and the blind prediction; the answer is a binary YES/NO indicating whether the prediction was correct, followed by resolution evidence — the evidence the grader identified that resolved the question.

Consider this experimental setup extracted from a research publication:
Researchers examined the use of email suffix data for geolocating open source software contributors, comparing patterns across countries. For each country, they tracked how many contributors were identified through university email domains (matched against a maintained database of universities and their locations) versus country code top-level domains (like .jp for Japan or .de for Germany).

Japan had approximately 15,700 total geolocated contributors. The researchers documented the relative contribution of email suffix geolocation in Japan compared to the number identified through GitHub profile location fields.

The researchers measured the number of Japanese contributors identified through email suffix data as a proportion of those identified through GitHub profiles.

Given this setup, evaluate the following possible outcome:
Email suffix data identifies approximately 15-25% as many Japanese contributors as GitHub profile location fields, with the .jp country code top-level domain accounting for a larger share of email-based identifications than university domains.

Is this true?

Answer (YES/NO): NO